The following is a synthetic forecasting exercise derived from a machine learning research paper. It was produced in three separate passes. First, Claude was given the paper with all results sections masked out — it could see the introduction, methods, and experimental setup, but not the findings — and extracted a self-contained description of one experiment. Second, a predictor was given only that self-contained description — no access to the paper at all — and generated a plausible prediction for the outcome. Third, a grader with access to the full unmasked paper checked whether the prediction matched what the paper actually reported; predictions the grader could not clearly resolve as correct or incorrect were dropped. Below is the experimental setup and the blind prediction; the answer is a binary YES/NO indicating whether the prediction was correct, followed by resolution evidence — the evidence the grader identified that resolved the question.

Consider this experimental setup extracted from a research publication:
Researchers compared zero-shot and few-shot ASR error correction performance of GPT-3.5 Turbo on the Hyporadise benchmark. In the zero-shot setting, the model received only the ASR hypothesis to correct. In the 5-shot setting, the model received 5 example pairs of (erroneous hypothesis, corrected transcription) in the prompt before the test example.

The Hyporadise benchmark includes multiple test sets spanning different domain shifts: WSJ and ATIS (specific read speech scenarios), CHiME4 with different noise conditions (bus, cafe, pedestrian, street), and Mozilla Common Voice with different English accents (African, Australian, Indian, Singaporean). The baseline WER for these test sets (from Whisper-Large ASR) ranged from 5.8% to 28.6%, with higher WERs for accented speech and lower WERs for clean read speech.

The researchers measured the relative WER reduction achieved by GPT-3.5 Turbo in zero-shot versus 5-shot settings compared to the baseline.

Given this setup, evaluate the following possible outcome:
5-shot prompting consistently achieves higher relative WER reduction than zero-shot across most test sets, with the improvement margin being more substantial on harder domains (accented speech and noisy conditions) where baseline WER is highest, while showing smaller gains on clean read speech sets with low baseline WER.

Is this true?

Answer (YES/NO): NO